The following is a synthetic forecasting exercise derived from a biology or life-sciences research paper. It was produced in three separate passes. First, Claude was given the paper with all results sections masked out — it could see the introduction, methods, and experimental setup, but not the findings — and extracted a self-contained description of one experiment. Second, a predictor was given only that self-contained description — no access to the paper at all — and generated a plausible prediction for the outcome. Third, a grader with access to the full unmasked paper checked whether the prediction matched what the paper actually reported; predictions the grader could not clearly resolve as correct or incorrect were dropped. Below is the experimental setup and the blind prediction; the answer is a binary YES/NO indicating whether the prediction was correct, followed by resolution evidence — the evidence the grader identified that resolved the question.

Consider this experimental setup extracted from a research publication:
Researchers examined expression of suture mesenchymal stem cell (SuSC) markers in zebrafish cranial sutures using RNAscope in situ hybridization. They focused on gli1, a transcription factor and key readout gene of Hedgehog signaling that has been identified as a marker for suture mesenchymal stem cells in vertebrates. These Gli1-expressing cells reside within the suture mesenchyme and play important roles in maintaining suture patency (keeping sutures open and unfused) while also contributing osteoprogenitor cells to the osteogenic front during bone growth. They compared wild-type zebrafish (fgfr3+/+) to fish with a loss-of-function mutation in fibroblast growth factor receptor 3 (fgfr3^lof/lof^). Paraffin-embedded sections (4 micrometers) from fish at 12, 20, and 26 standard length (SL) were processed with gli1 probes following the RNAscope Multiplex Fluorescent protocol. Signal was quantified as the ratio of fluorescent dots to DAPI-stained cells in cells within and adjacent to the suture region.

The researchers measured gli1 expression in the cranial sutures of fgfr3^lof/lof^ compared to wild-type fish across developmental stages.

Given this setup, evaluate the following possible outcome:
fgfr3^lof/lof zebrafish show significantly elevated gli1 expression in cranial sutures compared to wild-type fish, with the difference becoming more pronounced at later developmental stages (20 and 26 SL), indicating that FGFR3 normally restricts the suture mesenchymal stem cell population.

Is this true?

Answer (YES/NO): NO